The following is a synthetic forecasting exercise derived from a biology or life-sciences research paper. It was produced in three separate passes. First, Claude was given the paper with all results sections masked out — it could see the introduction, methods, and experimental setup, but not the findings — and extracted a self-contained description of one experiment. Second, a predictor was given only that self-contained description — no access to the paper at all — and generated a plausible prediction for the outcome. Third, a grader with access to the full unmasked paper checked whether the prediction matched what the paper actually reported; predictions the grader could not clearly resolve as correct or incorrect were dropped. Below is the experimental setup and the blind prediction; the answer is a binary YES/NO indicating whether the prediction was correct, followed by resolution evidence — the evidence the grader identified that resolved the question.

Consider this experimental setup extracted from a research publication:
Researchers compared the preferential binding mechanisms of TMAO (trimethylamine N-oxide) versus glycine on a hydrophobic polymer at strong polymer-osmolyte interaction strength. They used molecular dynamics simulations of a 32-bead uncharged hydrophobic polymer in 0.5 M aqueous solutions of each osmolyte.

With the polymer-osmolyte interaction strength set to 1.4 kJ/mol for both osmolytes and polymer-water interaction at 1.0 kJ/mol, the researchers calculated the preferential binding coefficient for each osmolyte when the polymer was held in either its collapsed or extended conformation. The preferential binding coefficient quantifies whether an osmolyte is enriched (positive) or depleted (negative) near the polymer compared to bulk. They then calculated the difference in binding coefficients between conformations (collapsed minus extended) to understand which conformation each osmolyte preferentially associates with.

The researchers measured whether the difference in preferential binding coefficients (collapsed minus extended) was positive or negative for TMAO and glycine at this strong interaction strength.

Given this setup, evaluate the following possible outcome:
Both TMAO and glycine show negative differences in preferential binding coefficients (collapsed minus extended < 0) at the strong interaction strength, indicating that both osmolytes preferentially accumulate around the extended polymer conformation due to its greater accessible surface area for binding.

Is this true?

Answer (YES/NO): NO